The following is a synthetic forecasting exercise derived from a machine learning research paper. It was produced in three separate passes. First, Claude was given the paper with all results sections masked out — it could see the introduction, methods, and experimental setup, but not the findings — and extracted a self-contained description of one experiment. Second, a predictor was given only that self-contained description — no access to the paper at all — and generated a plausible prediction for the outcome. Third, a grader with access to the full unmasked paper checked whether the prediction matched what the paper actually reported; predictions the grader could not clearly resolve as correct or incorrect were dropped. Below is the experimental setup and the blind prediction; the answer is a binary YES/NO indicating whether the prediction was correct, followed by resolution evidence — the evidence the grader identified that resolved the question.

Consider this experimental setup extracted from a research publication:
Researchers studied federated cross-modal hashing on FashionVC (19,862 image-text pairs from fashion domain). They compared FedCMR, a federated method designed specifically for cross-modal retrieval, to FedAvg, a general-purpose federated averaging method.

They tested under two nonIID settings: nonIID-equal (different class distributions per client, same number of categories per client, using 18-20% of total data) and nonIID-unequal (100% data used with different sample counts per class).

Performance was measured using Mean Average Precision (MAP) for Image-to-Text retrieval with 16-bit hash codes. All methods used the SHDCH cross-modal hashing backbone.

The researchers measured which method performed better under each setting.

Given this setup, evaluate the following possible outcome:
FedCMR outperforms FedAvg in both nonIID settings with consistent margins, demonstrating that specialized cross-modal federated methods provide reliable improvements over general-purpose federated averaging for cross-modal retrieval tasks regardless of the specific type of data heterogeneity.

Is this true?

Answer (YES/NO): NO